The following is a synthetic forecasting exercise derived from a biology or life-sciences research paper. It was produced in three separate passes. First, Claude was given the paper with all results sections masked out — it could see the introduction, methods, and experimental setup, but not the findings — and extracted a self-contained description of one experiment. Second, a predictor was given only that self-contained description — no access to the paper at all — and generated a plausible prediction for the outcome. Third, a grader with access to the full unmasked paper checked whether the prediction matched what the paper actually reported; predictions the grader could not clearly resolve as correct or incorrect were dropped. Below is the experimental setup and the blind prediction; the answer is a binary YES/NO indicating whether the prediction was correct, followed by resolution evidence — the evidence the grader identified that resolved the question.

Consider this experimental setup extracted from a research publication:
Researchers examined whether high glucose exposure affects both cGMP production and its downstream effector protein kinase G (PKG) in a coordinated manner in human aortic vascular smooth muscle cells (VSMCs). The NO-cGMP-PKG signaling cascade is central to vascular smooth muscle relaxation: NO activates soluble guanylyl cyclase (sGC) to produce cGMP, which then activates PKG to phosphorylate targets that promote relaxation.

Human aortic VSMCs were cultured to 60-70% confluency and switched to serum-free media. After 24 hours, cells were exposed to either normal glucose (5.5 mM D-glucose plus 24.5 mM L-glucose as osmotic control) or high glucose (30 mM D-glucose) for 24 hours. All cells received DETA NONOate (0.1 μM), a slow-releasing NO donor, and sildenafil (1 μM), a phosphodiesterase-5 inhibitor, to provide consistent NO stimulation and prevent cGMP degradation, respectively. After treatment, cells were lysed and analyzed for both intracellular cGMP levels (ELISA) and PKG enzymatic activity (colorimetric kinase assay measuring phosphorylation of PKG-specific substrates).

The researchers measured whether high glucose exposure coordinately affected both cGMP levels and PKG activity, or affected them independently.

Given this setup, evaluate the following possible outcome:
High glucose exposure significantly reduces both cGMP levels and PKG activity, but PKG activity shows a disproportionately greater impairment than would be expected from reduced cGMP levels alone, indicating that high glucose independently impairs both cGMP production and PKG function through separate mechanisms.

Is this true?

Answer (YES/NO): NO